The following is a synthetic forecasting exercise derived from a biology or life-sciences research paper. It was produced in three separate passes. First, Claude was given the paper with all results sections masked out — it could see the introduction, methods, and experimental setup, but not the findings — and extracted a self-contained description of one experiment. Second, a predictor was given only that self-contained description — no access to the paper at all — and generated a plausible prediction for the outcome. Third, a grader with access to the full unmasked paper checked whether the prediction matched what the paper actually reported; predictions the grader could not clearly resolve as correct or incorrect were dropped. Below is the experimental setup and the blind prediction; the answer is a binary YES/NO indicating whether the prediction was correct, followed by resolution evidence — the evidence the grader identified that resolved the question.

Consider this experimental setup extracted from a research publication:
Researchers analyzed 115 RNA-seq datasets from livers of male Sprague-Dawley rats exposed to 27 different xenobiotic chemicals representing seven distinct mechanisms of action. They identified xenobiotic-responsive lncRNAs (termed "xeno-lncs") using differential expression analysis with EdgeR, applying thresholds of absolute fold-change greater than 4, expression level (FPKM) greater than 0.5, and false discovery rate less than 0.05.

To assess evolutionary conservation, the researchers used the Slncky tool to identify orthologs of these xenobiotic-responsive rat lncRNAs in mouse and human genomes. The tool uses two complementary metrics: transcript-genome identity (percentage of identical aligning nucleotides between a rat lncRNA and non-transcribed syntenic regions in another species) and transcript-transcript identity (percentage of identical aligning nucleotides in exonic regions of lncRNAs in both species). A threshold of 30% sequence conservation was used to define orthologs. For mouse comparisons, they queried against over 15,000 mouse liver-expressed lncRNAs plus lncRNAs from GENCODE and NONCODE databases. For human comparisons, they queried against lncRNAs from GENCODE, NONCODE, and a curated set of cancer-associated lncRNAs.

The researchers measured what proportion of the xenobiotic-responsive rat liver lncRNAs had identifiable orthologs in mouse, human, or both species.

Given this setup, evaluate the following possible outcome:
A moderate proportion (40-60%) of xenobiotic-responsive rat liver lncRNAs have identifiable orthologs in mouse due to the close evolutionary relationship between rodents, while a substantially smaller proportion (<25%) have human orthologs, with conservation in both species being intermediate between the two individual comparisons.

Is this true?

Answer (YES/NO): NO